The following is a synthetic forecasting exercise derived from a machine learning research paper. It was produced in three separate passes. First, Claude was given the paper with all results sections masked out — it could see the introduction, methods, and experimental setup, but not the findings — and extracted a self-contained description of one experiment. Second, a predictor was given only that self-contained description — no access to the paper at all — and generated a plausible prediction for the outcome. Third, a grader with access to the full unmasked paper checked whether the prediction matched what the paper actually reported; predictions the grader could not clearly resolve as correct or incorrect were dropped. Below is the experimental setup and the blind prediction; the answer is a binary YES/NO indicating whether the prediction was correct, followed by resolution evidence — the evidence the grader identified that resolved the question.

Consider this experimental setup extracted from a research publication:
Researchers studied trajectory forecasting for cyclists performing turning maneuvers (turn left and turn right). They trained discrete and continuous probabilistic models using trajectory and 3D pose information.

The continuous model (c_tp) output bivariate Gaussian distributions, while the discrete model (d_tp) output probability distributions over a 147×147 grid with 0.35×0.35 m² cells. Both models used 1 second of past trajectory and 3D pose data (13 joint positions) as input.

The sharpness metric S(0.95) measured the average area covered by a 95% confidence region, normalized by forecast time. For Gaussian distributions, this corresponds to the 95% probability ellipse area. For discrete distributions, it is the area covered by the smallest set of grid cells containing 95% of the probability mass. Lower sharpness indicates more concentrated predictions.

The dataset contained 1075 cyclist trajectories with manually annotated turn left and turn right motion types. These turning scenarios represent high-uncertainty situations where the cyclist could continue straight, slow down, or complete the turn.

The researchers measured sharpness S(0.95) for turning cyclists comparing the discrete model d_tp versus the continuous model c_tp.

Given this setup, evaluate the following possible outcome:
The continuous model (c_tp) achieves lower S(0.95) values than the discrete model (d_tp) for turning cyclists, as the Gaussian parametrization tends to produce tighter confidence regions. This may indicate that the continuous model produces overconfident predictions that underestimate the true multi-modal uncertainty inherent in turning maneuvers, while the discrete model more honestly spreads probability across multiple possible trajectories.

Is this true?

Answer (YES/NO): NO